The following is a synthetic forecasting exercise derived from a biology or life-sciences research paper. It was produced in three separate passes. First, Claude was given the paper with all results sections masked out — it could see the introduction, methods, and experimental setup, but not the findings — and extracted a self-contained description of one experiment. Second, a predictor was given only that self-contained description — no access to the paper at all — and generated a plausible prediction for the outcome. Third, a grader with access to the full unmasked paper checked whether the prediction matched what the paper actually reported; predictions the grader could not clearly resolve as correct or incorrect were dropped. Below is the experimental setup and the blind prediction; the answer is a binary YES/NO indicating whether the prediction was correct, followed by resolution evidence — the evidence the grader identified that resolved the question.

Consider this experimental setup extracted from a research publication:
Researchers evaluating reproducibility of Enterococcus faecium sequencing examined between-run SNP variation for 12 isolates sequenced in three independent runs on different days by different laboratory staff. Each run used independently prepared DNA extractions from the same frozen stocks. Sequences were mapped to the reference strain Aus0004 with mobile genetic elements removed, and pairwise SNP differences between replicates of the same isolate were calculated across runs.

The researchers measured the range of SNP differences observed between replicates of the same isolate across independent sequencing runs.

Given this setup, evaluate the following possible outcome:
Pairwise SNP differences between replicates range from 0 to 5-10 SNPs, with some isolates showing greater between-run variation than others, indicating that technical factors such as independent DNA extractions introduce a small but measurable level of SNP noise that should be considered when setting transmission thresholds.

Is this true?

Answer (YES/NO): NO